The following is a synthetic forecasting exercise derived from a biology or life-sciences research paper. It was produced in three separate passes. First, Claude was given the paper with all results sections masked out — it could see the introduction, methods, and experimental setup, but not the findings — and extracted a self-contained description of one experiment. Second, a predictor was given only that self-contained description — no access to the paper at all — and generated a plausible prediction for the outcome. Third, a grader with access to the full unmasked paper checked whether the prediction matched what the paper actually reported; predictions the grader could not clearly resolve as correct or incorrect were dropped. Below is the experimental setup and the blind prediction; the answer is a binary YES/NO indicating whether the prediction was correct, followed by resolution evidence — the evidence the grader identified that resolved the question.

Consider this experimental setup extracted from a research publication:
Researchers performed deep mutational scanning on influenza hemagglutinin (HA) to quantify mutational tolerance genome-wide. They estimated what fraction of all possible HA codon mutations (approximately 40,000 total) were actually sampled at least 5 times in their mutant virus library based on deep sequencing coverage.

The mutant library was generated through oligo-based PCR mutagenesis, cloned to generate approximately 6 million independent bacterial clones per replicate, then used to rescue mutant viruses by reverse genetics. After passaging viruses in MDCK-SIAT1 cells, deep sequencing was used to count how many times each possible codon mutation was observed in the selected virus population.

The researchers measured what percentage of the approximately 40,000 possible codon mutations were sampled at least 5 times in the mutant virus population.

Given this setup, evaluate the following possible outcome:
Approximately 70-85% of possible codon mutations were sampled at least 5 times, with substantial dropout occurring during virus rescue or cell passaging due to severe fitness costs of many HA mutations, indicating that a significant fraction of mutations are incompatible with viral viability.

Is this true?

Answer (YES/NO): YES